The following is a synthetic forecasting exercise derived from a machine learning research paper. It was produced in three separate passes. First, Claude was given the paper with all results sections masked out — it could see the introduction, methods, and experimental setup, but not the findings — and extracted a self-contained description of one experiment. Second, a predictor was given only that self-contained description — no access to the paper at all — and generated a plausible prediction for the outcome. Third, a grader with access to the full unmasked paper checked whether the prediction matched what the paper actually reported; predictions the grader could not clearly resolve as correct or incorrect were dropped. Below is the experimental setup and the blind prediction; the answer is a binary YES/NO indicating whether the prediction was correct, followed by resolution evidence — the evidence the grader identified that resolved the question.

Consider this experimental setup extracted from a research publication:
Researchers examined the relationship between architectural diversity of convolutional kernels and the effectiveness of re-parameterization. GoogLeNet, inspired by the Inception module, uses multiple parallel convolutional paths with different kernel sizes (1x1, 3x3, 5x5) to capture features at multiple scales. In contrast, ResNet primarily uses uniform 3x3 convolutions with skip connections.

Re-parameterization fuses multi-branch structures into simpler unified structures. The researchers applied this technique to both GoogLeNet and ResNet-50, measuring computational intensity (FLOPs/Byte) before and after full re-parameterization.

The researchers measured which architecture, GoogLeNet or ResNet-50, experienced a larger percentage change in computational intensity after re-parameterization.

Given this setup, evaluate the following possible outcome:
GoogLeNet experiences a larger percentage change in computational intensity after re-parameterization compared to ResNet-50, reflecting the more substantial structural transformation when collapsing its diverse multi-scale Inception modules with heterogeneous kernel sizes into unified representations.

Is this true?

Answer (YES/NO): YES